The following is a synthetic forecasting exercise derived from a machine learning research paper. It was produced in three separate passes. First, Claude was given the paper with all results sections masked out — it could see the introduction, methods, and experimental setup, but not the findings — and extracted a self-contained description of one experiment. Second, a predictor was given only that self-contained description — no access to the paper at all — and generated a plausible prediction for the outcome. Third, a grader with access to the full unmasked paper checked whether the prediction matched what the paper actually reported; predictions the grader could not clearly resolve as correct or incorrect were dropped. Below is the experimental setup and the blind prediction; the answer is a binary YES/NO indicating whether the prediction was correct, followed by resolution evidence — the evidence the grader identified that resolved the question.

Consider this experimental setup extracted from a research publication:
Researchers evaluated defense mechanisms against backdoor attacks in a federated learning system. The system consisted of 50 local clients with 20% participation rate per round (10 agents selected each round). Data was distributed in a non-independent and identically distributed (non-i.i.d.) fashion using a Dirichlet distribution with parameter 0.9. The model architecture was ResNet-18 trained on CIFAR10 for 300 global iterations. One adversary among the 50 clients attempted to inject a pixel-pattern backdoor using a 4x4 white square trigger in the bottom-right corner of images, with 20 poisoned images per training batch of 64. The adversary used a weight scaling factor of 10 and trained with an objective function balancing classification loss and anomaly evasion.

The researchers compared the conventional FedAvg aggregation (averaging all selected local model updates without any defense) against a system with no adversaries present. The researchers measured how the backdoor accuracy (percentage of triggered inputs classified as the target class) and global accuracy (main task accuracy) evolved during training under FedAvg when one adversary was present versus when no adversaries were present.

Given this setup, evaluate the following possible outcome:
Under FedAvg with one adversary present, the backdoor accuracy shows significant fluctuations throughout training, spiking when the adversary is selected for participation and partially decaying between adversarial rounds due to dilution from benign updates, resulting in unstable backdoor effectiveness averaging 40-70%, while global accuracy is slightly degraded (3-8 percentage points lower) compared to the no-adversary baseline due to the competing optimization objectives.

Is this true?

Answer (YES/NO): NO